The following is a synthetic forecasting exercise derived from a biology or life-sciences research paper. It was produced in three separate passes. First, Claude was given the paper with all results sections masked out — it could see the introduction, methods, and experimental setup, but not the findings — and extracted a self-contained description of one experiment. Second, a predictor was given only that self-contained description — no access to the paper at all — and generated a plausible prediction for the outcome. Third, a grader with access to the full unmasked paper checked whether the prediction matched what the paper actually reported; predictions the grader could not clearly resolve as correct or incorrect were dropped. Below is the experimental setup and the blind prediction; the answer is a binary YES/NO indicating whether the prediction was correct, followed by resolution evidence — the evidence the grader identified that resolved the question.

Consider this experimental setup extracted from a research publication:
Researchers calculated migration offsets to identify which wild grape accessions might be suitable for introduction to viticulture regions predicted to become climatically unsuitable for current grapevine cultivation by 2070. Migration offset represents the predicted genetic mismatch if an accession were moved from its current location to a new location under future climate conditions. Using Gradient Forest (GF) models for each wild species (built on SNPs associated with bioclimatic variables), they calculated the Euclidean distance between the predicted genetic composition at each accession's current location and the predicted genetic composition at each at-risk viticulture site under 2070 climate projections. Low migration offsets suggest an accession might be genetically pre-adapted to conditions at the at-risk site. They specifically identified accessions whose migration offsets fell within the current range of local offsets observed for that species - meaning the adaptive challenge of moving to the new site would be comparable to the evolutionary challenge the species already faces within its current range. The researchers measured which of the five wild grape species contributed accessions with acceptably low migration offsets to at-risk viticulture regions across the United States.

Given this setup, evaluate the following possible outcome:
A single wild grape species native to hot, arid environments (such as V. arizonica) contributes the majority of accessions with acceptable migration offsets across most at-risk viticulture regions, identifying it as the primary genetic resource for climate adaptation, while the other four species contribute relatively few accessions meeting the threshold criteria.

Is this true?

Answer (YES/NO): NO